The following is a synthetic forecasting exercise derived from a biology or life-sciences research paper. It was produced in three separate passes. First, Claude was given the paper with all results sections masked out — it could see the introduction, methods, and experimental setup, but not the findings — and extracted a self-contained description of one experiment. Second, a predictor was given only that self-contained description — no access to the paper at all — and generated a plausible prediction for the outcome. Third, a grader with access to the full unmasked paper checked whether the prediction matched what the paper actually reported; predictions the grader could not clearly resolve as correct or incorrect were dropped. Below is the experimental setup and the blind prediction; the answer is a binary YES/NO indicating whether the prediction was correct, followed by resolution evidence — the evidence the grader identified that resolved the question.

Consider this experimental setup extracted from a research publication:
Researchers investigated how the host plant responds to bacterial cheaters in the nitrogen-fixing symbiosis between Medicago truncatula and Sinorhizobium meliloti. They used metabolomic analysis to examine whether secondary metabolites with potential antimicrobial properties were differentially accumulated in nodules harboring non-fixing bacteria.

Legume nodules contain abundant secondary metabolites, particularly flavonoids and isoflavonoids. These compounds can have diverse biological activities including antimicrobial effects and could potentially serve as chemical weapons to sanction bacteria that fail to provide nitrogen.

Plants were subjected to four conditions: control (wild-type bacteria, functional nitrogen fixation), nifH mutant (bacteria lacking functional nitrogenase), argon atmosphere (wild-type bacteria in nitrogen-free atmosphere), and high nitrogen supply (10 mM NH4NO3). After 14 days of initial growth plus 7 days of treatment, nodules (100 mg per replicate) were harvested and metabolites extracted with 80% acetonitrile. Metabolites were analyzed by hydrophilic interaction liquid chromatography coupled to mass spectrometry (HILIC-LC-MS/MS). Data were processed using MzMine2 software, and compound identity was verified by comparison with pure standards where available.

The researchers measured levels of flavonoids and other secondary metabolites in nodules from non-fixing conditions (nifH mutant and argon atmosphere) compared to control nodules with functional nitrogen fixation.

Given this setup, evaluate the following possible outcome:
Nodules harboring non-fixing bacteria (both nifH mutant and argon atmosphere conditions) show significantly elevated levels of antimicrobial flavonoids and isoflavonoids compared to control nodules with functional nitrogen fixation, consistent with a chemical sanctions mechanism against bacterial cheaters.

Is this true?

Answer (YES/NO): YES